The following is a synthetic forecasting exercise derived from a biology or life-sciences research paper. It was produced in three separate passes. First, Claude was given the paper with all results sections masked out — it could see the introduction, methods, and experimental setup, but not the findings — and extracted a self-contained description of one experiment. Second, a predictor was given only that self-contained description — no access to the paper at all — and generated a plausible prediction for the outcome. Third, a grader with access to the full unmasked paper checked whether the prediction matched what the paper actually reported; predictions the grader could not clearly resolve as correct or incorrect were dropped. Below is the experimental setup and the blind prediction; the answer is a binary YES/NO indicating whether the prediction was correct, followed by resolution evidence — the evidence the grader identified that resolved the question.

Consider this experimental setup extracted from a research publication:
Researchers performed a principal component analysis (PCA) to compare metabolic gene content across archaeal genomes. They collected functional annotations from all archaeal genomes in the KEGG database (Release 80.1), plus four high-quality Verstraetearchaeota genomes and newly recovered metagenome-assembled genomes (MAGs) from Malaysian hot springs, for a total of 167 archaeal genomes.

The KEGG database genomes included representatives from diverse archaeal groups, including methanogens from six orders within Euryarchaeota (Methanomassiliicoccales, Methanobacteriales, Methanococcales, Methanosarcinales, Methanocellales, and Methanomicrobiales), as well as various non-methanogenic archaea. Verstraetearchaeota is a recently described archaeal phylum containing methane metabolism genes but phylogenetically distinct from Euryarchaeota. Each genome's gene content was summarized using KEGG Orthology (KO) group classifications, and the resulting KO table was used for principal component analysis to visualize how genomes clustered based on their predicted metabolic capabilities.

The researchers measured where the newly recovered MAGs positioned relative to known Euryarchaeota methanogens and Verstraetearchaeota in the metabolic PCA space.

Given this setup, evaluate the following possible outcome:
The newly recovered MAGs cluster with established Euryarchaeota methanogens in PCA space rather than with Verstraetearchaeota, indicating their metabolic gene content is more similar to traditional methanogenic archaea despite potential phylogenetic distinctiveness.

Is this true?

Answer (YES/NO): NO